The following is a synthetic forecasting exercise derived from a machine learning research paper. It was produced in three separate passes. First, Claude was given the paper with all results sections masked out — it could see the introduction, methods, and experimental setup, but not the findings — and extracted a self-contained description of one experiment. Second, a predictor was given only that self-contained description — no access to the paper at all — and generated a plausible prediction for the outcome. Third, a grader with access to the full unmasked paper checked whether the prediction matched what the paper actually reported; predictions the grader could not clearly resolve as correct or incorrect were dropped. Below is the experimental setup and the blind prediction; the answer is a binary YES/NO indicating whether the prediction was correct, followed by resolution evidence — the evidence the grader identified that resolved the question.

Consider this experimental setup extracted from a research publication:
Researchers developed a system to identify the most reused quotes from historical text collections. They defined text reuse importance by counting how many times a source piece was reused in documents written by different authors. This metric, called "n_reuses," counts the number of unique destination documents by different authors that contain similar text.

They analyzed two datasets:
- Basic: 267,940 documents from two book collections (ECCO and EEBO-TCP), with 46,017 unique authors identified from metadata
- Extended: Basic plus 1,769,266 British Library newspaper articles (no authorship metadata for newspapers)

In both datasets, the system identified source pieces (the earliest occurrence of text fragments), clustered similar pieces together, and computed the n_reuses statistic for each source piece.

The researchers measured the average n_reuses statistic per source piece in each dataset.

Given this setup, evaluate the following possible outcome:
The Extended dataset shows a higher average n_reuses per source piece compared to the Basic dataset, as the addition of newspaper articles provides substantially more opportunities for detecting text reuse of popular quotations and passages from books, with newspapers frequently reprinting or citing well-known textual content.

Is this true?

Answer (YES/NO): YES